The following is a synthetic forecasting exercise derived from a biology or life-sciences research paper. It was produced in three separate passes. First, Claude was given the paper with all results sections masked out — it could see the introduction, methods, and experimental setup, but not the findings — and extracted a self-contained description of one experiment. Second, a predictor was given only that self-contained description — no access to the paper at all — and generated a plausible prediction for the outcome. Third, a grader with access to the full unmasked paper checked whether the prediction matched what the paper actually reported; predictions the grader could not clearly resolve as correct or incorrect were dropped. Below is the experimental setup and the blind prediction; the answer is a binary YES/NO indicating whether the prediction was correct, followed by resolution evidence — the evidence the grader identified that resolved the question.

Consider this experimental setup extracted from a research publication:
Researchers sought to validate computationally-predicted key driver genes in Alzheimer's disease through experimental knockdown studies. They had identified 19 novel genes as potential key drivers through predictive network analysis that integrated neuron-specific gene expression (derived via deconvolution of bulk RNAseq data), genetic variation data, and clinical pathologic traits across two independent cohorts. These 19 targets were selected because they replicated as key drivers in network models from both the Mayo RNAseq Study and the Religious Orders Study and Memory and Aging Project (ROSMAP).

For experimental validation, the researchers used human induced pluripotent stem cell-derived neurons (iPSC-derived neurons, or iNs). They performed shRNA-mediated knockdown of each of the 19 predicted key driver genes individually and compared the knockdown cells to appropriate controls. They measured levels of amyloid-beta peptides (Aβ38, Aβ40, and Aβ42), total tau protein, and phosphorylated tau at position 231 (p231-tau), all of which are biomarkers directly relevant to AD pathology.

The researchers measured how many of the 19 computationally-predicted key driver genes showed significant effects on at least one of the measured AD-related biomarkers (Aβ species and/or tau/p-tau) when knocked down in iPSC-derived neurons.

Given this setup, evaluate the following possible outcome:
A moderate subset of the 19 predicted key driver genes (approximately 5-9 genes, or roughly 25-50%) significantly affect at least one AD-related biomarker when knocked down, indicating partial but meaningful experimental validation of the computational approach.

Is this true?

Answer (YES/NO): NO